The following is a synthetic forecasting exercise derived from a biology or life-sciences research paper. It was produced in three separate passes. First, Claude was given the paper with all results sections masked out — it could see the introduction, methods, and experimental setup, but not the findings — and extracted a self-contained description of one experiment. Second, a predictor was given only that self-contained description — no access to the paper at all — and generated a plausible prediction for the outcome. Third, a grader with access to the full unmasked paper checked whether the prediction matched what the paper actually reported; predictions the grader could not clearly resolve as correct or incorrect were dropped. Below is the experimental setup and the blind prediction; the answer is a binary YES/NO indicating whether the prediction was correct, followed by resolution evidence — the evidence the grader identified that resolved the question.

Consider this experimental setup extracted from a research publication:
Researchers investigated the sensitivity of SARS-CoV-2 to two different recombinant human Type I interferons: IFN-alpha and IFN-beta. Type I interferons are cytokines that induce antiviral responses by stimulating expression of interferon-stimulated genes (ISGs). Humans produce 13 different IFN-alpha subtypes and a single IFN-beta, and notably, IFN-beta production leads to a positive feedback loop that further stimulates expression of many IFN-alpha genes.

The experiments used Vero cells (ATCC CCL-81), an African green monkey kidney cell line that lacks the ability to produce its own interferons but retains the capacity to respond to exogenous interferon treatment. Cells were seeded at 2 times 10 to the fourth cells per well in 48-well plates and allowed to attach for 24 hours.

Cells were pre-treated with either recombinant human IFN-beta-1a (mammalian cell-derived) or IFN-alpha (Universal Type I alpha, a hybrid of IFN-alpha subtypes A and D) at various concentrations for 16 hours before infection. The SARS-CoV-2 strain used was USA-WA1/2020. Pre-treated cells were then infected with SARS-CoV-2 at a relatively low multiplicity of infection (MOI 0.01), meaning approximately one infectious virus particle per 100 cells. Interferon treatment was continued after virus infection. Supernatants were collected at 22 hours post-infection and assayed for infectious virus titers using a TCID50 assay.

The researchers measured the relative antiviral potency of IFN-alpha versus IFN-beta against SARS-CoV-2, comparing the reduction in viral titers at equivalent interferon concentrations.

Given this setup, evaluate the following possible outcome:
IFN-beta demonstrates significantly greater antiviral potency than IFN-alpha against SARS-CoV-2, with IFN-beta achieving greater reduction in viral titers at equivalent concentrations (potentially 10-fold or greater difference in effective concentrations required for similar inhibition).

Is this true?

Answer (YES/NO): NO